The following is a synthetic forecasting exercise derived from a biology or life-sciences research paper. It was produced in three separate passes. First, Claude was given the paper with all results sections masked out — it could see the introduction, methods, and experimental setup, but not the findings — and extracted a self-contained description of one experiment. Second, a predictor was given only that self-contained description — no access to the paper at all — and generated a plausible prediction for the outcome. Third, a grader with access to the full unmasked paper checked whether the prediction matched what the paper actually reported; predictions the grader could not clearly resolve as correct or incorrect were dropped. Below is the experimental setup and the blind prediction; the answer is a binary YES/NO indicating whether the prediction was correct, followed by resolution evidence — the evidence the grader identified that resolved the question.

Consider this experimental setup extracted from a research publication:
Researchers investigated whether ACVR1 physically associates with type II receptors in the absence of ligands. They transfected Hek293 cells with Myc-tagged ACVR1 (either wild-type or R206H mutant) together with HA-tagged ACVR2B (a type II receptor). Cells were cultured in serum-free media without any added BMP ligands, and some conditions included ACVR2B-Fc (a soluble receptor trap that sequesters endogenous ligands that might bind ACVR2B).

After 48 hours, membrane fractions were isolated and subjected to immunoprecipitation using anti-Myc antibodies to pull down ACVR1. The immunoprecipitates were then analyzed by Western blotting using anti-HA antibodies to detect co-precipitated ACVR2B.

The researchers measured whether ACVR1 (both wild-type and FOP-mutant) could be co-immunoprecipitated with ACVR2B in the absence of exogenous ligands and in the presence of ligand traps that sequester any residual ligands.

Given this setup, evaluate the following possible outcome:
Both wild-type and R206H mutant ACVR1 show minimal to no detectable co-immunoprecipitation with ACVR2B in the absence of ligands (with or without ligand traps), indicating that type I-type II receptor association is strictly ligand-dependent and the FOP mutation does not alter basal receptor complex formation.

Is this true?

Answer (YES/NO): NO